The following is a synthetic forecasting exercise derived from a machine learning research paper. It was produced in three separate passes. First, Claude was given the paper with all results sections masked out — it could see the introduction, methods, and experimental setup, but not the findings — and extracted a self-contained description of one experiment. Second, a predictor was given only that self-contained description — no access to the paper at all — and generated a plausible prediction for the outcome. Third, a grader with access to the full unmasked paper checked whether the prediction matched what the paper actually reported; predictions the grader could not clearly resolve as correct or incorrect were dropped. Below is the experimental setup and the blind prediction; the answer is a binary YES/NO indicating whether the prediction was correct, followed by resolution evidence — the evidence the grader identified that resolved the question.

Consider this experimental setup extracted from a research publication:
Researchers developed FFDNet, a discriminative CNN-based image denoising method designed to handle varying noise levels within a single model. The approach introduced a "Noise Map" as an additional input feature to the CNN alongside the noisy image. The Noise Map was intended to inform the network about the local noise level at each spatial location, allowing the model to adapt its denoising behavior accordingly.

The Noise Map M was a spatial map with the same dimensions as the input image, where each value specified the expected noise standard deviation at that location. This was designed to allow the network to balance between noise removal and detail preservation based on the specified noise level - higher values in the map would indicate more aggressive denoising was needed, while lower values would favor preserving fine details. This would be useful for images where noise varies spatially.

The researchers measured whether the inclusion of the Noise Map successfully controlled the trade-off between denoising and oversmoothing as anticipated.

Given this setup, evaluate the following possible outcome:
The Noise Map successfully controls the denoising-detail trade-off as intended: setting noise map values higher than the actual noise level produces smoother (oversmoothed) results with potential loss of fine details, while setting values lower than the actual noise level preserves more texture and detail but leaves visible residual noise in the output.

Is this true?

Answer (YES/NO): NO